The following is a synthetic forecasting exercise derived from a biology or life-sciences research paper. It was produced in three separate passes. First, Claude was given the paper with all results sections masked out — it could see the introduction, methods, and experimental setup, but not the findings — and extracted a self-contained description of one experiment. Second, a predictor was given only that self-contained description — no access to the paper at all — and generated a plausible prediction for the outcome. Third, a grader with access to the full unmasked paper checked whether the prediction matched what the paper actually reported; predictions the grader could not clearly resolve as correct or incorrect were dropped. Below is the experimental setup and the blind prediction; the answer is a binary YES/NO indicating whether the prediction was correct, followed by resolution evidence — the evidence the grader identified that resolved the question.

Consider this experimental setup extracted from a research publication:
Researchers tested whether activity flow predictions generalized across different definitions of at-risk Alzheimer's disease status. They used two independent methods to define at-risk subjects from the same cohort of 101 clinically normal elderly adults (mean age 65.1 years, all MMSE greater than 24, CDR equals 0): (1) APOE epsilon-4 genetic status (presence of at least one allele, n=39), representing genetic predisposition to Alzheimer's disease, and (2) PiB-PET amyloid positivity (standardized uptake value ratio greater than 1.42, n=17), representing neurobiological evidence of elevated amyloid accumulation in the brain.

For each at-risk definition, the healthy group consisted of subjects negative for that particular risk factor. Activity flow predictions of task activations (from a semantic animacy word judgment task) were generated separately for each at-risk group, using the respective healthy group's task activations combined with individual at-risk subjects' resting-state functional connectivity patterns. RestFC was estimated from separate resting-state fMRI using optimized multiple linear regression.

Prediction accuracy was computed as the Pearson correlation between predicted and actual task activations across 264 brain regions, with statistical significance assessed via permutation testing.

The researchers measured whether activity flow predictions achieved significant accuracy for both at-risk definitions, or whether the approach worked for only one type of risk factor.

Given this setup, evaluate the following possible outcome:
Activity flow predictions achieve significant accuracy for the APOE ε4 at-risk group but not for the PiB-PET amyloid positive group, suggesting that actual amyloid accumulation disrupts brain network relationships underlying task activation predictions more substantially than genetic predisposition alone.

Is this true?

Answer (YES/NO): NO